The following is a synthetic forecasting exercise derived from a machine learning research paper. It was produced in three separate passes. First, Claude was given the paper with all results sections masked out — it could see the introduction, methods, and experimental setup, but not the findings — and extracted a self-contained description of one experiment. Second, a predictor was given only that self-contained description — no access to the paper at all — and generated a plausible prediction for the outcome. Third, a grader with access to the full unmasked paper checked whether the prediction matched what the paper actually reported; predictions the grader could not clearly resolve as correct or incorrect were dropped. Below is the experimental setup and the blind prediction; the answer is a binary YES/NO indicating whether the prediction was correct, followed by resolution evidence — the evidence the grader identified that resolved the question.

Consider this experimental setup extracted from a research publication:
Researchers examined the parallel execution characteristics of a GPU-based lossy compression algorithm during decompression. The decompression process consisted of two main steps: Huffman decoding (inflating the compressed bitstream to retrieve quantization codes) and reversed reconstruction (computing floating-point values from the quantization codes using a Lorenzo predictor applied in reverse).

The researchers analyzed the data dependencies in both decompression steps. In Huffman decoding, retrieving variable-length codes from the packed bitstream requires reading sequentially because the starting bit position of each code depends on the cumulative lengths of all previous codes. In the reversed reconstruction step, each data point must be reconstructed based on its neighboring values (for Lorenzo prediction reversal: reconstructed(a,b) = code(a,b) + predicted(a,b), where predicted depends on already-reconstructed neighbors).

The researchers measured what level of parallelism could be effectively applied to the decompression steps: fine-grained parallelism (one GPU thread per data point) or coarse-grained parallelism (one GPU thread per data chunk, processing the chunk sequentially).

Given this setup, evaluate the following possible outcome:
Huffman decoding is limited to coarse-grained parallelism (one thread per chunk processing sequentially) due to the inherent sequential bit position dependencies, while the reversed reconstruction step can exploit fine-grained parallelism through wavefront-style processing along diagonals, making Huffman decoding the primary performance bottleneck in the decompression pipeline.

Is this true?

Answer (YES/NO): NO